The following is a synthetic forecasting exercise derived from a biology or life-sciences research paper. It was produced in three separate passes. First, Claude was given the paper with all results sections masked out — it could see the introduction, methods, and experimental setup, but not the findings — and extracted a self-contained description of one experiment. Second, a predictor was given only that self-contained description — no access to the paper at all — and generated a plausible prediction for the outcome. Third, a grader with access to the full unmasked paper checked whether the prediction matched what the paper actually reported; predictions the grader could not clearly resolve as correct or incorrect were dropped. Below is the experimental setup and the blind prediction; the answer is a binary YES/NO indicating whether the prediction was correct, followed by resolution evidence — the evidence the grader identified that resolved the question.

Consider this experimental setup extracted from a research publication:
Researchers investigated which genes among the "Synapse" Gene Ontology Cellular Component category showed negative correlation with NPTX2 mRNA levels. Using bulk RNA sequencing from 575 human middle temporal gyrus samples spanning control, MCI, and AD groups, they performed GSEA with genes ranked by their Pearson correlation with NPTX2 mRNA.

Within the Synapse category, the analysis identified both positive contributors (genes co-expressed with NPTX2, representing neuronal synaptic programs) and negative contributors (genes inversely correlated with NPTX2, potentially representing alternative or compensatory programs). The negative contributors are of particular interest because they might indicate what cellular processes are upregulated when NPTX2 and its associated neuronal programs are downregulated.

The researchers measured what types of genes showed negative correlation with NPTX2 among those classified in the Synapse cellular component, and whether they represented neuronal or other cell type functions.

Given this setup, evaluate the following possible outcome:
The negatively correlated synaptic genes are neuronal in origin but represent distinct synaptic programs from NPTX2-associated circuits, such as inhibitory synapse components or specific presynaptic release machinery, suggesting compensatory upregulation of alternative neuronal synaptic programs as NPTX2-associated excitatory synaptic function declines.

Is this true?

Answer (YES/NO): NO